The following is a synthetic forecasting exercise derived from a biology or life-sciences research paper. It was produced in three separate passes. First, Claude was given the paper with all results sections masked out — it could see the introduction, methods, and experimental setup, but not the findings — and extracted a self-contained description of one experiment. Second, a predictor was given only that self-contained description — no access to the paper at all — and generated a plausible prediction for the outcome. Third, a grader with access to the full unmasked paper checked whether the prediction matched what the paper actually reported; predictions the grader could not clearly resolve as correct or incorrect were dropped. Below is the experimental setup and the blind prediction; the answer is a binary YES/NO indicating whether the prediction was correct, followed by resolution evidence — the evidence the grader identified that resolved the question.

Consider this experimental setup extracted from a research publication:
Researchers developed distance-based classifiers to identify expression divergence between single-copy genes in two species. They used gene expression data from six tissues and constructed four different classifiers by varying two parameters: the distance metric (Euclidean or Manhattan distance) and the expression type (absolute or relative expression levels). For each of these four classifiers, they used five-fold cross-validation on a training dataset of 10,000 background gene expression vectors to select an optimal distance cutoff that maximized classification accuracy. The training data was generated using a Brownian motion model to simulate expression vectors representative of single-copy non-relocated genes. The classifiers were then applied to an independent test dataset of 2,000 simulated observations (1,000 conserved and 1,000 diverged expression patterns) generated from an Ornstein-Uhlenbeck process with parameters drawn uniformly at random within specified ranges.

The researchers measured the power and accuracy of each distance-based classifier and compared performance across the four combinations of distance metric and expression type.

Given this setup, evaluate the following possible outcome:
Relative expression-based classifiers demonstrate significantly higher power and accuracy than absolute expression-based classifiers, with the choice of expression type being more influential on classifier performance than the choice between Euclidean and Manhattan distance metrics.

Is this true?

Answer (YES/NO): NO